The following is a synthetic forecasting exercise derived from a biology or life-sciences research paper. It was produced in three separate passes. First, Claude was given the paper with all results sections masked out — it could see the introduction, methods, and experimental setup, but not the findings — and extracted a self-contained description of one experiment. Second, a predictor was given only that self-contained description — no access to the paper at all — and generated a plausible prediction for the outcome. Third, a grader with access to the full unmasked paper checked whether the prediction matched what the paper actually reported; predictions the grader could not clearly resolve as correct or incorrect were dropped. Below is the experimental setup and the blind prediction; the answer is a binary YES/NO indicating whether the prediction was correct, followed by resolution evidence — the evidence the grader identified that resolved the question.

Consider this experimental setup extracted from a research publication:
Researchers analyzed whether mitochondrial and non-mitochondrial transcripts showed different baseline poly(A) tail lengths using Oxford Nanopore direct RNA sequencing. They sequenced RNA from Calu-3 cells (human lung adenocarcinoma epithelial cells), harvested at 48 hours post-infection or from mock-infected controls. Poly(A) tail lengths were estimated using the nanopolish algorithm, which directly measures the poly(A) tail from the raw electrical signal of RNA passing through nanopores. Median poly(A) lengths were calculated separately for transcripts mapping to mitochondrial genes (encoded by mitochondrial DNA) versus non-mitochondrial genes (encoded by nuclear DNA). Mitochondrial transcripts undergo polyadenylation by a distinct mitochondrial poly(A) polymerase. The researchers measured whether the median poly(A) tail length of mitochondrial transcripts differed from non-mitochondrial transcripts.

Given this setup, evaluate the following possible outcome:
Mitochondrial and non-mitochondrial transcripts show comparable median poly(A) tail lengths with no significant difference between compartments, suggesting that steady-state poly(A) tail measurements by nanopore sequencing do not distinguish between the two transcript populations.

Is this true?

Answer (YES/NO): NO